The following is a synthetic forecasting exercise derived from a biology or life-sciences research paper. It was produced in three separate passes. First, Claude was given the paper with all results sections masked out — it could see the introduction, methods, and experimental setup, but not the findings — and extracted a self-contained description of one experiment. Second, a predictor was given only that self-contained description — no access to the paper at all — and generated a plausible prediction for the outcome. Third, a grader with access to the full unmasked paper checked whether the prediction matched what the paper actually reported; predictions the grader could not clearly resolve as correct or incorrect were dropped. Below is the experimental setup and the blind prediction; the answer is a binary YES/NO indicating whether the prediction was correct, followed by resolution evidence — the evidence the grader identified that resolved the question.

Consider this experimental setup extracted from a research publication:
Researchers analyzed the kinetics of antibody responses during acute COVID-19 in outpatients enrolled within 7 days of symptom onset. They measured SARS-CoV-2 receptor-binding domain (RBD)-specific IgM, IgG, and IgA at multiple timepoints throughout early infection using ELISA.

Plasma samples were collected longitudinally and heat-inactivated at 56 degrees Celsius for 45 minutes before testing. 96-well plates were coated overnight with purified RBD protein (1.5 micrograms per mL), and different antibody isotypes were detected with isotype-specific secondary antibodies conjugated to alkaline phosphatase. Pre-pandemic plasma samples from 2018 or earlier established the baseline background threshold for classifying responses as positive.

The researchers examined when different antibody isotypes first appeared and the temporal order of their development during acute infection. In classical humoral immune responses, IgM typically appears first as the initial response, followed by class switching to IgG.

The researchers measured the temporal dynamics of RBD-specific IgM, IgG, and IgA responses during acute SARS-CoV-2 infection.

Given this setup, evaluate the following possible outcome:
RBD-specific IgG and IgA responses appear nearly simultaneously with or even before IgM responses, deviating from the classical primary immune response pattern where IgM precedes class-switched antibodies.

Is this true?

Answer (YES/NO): YES